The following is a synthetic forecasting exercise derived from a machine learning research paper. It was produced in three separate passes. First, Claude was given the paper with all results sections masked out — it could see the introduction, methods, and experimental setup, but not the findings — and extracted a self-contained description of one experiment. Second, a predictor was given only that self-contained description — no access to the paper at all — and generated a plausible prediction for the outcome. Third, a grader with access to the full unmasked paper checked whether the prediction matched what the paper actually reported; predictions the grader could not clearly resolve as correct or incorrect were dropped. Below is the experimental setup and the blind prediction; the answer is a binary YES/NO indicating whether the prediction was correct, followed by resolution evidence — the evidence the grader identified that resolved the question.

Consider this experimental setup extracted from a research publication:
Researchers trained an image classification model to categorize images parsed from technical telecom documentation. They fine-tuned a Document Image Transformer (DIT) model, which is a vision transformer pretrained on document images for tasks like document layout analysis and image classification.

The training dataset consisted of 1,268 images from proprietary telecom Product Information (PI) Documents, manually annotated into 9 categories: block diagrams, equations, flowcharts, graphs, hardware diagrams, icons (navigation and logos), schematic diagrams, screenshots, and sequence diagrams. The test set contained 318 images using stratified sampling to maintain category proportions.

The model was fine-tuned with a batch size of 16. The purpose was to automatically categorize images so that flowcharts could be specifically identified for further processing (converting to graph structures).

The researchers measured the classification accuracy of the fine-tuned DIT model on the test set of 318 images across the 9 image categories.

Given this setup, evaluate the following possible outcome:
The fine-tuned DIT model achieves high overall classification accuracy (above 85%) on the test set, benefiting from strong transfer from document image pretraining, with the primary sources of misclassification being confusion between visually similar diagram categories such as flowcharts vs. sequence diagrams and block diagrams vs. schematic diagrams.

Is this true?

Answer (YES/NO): NO